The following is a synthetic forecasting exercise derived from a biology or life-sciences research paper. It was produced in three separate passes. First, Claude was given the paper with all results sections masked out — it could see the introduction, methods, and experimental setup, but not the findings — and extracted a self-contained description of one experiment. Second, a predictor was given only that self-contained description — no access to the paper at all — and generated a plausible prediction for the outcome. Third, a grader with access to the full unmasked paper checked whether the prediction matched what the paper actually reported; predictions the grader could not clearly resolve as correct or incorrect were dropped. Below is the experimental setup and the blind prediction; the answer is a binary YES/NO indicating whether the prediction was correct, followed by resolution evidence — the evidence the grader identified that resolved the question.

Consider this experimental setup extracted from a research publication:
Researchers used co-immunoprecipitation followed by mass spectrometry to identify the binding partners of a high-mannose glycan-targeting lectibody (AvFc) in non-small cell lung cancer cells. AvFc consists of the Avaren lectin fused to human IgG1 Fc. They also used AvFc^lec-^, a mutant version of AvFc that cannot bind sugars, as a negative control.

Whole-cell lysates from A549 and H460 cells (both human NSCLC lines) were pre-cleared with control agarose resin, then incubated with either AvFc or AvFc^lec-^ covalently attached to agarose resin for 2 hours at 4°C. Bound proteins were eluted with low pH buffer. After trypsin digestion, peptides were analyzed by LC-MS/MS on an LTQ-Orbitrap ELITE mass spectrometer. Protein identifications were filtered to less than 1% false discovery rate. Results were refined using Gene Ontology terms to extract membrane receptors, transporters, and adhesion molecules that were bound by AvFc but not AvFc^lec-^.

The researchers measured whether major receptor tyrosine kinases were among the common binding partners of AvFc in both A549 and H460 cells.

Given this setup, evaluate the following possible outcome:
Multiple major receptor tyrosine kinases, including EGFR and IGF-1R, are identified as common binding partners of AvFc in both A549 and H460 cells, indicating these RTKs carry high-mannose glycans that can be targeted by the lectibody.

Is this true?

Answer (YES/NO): YES